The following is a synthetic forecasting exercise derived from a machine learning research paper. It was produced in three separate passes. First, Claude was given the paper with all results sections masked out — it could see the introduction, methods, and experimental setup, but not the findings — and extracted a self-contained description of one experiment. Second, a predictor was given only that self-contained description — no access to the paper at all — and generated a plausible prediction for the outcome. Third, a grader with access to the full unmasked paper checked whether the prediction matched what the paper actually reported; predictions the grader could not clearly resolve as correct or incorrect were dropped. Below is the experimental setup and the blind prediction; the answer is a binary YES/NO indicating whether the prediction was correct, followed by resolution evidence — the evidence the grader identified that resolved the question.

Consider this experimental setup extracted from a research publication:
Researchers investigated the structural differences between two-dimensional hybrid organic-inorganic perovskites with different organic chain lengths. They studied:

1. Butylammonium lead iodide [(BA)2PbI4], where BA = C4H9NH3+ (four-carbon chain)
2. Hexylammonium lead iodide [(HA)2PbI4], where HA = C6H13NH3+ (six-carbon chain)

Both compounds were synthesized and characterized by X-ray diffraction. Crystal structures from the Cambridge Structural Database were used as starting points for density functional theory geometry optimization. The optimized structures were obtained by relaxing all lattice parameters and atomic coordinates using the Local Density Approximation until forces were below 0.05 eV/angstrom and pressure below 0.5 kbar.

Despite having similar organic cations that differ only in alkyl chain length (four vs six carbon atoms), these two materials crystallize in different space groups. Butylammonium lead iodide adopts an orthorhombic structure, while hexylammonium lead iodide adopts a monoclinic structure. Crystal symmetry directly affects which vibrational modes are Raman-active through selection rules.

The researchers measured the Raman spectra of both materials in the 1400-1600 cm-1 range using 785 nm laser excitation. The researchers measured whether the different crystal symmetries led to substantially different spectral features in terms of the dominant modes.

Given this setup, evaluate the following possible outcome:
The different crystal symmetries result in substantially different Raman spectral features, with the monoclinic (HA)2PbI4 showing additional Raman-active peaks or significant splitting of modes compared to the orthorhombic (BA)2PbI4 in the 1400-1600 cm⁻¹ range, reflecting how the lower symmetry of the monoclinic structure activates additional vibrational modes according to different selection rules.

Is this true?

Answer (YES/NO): NO